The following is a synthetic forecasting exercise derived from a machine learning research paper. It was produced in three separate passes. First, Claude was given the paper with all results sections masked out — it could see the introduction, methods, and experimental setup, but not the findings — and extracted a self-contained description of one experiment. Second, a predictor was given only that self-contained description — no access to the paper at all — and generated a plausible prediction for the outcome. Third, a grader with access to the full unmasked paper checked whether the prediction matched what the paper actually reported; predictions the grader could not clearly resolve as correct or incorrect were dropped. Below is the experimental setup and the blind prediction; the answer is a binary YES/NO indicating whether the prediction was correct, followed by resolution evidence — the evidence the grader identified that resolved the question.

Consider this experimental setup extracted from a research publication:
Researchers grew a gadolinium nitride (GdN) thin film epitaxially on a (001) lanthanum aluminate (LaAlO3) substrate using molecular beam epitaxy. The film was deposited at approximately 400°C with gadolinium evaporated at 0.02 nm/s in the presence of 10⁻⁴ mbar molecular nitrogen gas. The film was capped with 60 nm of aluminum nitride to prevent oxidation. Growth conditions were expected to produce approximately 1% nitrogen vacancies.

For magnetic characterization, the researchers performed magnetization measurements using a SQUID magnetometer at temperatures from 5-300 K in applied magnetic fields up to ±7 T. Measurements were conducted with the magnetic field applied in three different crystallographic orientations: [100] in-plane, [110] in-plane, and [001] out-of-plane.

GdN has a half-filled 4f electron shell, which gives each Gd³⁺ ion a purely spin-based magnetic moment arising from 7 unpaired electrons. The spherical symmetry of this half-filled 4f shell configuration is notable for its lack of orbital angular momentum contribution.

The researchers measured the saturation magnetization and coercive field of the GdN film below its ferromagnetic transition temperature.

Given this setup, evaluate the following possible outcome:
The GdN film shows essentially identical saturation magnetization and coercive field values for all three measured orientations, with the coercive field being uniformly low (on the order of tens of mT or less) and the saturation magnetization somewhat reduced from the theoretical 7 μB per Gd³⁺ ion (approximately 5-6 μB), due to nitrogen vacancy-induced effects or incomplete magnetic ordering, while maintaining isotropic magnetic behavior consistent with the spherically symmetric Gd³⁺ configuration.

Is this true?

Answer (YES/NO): NO